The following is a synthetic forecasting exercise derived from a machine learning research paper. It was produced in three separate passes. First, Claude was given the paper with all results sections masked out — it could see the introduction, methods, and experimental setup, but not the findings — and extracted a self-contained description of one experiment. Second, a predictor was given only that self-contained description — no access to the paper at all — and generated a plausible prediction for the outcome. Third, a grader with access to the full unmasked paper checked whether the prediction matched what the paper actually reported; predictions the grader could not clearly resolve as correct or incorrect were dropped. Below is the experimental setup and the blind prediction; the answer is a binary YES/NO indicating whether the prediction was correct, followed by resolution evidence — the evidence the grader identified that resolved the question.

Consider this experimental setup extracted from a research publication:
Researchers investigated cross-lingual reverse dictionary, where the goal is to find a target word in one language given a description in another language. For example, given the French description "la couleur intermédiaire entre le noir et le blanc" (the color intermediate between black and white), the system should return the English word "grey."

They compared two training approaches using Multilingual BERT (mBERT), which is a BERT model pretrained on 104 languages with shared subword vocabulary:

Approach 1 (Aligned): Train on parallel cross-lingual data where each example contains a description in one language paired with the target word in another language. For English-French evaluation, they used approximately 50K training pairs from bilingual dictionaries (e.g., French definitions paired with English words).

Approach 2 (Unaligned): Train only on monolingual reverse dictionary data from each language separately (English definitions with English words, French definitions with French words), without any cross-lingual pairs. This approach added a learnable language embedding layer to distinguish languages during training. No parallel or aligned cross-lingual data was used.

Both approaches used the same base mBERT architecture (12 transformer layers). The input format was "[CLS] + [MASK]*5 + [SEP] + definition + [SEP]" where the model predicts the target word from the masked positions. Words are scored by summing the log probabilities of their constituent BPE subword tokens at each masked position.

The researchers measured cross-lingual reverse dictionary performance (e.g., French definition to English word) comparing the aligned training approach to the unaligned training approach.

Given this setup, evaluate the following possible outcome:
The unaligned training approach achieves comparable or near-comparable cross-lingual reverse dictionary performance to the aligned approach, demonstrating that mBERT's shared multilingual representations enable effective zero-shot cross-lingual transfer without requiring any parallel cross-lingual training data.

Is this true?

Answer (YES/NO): NO